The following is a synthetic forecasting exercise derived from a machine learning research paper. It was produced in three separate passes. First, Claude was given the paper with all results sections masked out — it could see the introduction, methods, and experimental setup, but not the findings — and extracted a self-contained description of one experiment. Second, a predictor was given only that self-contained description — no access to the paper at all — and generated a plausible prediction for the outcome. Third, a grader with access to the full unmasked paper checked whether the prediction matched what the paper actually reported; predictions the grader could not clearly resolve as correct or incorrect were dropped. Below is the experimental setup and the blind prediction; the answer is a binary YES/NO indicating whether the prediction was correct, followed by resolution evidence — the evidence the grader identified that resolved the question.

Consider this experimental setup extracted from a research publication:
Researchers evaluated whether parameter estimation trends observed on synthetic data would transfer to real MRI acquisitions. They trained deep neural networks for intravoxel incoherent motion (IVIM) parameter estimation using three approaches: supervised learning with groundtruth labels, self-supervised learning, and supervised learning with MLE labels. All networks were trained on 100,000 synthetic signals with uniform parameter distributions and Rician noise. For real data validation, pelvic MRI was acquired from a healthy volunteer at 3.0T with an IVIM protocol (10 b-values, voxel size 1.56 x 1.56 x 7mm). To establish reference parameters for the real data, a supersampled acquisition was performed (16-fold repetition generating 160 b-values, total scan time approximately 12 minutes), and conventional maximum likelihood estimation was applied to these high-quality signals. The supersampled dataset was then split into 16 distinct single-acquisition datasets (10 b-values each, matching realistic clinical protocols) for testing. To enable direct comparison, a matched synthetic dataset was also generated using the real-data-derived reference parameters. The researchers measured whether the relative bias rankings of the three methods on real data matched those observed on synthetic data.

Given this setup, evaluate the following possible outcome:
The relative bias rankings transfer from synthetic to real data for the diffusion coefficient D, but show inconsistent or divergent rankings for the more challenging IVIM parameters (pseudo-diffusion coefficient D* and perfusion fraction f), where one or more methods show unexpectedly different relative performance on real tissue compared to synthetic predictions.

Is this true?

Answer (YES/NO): NO